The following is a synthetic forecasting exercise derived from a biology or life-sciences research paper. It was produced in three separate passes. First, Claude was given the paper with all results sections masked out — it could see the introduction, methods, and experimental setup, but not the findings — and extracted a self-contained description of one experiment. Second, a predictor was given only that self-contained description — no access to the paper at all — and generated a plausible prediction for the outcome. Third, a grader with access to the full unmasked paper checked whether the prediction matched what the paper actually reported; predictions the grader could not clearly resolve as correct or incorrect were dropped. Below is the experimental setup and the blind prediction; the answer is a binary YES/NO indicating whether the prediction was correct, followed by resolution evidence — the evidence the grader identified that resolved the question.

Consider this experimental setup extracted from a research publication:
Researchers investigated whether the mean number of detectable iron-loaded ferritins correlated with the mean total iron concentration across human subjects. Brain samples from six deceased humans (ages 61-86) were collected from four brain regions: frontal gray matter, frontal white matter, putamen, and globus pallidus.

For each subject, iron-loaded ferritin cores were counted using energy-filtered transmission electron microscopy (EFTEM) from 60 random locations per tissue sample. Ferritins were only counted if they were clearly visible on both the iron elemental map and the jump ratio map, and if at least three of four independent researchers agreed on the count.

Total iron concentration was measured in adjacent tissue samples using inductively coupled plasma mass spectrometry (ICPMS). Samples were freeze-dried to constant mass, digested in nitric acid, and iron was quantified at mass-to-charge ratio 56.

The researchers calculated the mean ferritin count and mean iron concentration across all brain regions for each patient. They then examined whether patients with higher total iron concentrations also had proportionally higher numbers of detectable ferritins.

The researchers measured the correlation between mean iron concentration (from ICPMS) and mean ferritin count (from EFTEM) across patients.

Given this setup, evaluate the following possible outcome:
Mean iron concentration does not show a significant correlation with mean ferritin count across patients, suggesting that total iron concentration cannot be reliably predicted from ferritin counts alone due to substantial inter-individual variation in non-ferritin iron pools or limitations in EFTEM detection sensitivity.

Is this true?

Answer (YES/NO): YES